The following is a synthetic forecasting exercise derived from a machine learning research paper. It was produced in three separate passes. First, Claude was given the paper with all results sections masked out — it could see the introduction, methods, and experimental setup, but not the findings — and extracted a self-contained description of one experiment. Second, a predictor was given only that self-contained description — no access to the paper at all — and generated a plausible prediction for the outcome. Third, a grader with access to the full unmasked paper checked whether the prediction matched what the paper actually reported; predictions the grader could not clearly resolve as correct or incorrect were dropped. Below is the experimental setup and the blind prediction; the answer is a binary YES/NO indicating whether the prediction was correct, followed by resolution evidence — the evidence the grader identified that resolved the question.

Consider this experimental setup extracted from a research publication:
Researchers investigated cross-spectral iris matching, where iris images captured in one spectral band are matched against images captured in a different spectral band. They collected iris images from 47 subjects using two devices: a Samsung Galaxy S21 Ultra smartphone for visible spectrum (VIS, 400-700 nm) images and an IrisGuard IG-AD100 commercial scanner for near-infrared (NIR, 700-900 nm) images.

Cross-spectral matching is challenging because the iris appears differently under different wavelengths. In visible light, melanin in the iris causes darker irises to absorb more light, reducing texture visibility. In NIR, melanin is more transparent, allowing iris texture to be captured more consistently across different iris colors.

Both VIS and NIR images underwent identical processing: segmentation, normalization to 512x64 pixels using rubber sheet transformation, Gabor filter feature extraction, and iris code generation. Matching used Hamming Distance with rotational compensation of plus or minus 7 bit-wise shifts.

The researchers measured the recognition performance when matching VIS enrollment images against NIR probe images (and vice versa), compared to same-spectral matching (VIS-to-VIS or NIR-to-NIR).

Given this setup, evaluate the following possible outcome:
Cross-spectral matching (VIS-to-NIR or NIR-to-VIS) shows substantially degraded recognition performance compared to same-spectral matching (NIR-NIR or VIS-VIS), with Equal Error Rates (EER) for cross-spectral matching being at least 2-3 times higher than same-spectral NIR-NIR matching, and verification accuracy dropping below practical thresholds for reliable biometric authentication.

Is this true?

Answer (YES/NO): NO